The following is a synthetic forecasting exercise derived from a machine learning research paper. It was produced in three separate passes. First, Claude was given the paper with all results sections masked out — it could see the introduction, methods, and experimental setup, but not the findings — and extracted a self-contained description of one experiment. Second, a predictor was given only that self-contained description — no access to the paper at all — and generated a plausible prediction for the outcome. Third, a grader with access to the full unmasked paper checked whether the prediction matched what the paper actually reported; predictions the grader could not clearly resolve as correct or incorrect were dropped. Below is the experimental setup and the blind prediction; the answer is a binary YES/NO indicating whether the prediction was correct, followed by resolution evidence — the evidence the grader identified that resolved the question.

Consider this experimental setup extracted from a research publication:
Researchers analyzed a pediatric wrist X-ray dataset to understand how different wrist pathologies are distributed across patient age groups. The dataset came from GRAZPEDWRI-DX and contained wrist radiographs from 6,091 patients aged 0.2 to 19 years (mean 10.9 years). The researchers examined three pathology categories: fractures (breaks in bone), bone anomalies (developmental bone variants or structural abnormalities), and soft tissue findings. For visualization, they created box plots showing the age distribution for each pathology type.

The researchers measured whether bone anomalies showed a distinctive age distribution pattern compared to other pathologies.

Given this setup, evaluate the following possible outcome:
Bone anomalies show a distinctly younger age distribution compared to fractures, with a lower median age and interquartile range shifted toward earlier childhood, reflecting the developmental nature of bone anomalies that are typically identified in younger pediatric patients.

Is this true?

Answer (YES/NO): NO